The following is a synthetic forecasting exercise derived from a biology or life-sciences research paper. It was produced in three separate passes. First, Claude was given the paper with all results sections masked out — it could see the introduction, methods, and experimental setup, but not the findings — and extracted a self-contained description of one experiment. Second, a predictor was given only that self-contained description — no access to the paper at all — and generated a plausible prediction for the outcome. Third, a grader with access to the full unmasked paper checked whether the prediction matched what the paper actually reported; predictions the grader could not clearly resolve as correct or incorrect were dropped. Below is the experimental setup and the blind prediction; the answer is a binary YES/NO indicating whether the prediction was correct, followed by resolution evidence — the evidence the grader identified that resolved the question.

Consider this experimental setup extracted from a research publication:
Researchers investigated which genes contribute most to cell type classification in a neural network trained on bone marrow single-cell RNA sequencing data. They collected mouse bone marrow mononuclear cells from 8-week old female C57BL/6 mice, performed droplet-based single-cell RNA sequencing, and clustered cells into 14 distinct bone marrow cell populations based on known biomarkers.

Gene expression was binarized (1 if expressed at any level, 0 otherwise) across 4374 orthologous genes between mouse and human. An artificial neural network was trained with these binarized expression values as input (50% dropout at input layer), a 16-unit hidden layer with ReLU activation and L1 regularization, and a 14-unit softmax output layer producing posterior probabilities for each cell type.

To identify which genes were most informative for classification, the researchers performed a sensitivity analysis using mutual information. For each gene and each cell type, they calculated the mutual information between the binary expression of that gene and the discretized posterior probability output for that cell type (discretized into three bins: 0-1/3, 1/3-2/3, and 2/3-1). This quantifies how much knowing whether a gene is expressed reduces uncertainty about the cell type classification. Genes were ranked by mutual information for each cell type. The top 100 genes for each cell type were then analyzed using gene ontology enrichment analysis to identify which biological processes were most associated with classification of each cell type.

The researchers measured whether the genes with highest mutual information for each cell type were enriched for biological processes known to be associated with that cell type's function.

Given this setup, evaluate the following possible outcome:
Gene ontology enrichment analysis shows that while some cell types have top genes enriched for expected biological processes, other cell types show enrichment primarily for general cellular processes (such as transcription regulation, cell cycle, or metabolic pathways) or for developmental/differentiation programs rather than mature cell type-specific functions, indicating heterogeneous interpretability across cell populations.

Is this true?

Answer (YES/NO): NO